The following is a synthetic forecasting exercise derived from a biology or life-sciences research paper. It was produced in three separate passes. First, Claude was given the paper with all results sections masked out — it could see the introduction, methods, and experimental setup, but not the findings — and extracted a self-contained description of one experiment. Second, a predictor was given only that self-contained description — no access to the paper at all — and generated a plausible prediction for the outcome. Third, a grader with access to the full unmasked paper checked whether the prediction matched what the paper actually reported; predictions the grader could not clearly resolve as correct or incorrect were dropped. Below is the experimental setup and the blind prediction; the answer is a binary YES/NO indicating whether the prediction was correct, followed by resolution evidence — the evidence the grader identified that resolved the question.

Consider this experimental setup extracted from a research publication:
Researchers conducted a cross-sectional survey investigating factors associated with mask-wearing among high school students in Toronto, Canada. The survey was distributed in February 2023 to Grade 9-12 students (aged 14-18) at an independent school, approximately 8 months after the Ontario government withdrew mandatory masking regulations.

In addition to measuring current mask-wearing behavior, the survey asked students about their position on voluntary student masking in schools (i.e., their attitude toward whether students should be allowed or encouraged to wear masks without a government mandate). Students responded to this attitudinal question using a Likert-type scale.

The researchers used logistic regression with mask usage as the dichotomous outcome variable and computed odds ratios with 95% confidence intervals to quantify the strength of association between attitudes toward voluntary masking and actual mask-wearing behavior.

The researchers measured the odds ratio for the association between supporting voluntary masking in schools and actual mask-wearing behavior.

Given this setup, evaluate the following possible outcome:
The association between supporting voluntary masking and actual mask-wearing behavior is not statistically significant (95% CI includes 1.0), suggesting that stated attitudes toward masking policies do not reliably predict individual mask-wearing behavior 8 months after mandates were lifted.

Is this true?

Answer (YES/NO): NO